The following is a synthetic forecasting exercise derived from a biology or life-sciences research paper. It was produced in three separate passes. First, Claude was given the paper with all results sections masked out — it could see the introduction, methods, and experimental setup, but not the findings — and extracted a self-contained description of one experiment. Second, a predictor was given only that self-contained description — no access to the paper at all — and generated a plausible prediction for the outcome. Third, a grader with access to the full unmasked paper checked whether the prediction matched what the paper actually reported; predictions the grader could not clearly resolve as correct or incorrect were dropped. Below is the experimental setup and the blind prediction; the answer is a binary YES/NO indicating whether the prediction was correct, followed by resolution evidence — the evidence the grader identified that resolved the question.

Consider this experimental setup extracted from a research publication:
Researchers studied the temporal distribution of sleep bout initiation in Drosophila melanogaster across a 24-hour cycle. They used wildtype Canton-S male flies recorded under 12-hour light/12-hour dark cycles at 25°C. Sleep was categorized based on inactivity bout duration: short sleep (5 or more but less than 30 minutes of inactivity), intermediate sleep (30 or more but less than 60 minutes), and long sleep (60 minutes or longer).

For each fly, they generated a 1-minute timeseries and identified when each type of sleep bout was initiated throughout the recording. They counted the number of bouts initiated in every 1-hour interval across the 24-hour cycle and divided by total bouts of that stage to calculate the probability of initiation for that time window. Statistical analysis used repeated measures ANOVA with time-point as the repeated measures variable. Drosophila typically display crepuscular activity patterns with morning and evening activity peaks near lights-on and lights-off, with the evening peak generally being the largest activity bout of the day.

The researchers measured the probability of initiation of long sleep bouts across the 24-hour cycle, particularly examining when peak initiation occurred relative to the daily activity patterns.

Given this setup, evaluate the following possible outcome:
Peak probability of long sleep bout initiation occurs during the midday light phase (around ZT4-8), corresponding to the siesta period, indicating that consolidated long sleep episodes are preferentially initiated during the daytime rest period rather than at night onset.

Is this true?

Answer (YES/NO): NO